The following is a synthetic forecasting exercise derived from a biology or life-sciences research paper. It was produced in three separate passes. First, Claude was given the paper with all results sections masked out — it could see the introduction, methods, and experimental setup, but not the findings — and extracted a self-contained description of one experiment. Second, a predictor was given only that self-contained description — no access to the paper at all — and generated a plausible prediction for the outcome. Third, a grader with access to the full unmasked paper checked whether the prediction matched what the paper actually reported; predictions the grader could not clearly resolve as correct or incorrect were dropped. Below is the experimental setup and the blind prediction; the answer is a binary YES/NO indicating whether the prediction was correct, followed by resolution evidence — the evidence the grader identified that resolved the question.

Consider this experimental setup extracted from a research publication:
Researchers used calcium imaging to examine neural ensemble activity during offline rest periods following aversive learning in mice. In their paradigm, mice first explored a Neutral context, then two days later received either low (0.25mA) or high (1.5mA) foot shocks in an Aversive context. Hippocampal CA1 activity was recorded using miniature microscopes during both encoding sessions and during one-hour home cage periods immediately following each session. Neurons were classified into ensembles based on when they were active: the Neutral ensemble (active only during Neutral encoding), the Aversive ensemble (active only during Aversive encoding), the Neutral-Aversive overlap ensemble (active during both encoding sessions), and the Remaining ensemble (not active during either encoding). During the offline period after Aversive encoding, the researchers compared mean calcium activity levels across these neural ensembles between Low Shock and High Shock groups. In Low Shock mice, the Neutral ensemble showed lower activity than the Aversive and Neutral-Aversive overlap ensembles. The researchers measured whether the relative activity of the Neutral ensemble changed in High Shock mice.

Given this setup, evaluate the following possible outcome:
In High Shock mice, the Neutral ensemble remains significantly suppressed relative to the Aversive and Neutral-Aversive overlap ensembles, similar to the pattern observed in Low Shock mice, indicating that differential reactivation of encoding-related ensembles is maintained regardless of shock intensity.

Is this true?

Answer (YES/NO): NO